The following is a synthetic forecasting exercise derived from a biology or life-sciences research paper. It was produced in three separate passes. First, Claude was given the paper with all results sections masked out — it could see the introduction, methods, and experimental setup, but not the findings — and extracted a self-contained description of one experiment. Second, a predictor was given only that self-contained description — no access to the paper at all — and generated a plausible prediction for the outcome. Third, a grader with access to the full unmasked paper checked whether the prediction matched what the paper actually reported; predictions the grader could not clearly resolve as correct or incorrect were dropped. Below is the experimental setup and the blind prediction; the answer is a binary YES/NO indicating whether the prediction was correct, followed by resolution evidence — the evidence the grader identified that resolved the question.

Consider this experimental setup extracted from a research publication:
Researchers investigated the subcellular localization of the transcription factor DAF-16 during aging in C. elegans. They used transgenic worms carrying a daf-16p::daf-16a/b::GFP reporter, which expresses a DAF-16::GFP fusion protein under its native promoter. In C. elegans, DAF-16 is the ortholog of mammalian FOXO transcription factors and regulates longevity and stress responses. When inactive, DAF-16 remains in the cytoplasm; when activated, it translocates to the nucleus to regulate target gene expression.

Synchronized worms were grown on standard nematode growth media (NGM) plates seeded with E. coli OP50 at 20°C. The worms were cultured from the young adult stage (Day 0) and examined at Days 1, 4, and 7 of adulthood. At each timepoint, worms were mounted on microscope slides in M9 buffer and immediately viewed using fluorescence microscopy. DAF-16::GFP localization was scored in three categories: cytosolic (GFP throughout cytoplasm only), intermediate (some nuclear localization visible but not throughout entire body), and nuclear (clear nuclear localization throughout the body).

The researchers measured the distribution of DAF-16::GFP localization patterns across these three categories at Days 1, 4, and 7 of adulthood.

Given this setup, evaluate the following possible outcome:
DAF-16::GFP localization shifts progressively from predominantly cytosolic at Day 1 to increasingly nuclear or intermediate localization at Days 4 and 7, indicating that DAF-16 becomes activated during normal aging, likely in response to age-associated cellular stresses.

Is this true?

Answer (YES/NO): NO